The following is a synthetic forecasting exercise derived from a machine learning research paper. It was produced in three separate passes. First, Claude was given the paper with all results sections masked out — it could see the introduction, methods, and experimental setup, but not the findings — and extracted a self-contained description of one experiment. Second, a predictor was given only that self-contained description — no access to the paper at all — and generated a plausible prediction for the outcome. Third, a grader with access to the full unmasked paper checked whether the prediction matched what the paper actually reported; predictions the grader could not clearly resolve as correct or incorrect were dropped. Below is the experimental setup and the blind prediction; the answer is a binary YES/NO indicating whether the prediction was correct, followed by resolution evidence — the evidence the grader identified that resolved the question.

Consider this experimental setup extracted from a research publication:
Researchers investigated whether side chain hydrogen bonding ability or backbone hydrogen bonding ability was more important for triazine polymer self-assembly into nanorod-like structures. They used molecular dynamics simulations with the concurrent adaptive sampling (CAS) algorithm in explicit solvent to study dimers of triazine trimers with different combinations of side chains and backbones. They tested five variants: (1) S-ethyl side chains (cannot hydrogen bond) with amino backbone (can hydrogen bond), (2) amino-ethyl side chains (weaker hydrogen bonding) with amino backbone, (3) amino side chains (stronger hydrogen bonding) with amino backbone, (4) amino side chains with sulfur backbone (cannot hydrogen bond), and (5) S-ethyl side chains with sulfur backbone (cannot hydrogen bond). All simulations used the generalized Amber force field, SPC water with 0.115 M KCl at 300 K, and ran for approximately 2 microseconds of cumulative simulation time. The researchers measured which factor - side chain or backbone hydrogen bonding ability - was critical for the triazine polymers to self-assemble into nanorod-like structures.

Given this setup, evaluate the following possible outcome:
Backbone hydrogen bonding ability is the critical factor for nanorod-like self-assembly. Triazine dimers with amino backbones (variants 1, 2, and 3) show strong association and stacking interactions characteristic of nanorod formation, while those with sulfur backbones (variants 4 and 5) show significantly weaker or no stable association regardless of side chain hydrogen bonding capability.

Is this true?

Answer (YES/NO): YES